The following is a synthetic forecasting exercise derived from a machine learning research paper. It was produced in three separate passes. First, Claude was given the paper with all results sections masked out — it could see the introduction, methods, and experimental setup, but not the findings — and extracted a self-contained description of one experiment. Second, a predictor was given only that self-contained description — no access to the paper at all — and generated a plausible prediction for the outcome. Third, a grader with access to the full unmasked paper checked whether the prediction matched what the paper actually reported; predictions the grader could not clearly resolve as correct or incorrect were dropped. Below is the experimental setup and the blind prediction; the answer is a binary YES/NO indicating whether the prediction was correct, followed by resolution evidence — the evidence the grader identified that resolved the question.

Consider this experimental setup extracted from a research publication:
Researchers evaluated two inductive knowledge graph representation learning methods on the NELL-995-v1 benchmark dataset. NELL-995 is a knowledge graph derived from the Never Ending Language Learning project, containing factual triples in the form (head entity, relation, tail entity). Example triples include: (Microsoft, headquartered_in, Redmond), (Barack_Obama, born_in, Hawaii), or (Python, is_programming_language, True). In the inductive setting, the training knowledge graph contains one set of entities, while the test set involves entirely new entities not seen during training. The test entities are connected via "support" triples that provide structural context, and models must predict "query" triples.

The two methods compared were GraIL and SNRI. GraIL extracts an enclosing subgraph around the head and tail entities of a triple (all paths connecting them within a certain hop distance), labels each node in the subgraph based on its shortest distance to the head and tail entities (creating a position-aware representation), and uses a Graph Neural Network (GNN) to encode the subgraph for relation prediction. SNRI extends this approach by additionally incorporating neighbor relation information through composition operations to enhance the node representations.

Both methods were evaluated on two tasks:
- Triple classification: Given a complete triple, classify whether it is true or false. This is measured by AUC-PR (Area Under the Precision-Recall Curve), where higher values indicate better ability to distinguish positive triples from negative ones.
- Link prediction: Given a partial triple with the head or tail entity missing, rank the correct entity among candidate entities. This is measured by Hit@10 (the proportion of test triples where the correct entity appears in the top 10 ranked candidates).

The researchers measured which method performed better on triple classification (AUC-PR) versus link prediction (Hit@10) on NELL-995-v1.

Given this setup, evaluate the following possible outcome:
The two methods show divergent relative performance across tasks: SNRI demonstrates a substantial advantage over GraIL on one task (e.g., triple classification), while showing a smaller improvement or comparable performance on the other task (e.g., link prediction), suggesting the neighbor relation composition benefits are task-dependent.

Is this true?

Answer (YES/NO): NO